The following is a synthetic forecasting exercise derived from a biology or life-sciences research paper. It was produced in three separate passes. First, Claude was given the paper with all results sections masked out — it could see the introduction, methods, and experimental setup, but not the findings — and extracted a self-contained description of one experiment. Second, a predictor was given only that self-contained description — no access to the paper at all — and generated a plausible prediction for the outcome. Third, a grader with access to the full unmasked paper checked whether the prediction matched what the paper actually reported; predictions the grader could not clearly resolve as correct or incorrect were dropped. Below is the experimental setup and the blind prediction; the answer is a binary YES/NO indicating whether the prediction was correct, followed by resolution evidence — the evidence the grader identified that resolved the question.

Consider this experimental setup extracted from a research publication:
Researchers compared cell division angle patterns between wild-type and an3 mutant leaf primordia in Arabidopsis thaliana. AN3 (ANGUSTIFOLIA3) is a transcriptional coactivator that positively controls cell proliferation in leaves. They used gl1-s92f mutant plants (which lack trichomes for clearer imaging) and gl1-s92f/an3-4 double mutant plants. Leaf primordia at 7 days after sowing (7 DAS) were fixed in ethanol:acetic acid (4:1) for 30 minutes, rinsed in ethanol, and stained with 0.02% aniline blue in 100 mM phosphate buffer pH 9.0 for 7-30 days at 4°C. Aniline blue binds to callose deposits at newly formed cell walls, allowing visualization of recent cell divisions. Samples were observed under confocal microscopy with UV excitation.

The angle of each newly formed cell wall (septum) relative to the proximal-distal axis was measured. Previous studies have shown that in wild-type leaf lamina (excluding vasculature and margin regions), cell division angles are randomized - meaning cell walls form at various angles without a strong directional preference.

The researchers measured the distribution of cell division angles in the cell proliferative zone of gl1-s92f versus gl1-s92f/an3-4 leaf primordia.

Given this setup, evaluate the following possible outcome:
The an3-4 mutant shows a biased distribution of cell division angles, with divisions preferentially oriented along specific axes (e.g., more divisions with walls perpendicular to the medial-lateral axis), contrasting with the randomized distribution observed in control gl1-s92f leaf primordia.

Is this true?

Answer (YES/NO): NO